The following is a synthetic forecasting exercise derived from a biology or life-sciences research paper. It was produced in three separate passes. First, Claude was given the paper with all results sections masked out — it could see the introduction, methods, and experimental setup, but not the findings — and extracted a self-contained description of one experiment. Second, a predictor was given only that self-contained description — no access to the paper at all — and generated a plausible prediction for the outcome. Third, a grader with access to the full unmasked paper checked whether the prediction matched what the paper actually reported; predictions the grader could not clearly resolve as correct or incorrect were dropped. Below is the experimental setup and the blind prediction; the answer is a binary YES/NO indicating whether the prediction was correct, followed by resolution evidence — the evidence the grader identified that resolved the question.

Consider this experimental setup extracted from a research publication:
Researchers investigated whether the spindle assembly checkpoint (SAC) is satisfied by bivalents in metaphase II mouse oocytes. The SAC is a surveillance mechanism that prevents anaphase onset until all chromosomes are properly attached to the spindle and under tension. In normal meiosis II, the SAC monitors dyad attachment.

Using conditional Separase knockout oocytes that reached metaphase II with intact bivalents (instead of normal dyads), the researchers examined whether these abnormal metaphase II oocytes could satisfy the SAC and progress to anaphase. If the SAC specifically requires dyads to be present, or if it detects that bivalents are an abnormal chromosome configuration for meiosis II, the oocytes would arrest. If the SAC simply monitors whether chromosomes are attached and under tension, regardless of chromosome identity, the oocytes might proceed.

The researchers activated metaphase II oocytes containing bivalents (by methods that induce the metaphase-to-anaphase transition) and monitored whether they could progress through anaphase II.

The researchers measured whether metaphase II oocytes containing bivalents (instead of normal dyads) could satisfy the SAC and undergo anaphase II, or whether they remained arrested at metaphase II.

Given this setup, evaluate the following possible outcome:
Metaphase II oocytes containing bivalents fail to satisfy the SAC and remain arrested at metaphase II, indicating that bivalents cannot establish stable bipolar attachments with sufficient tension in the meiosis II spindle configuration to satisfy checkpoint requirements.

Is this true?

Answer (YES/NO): NO